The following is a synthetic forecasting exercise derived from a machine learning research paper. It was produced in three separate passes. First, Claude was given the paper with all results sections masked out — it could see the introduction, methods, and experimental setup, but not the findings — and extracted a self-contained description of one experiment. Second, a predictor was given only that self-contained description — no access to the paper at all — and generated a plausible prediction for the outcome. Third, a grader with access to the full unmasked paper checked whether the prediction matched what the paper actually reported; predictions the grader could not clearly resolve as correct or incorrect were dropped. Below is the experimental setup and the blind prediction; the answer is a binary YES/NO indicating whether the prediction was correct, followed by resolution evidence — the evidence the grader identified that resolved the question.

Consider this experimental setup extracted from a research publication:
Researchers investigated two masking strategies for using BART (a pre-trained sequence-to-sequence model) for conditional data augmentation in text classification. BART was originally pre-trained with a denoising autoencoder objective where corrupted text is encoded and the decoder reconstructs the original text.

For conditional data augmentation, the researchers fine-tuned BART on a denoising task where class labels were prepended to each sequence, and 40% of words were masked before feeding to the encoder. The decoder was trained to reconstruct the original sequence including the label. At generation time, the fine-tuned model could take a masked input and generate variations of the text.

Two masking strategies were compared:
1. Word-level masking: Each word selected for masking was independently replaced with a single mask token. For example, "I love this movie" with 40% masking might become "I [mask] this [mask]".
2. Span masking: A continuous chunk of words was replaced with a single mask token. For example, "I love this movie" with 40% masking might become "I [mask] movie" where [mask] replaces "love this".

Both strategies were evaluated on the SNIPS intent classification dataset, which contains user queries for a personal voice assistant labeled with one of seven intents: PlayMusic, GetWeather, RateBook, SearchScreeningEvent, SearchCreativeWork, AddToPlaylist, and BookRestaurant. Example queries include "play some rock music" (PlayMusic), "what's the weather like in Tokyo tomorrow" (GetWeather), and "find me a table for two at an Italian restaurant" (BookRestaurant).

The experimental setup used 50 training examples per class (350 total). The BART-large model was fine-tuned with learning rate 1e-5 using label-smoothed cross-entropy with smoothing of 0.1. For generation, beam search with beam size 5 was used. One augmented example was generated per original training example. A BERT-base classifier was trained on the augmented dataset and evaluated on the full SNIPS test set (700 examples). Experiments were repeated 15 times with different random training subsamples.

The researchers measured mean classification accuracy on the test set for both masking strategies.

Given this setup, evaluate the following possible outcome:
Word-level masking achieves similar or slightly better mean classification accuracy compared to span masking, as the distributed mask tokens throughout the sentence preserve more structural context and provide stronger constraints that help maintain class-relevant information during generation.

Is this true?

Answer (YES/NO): YES